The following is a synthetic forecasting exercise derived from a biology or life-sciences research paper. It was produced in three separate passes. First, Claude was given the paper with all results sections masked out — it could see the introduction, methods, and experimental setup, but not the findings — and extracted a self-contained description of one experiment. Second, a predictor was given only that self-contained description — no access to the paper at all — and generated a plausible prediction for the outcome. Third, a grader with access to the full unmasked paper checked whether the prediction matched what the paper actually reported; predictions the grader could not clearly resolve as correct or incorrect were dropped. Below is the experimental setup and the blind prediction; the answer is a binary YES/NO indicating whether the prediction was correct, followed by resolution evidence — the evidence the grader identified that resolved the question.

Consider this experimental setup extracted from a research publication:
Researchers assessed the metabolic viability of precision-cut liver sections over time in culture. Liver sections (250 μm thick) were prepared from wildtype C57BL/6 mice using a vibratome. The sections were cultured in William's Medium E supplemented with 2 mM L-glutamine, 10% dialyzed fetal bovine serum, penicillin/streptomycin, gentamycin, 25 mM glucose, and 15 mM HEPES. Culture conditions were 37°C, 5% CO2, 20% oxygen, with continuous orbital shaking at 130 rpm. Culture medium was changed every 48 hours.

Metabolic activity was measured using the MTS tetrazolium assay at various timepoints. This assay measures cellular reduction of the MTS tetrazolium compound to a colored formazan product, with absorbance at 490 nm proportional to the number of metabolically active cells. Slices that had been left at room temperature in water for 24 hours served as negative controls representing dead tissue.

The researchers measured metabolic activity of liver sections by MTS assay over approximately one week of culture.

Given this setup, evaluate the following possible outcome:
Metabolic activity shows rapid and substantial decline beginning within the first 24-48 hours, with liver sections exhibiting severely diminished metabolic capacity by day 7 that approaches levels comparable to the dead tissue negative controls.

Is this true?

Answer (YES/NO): NO